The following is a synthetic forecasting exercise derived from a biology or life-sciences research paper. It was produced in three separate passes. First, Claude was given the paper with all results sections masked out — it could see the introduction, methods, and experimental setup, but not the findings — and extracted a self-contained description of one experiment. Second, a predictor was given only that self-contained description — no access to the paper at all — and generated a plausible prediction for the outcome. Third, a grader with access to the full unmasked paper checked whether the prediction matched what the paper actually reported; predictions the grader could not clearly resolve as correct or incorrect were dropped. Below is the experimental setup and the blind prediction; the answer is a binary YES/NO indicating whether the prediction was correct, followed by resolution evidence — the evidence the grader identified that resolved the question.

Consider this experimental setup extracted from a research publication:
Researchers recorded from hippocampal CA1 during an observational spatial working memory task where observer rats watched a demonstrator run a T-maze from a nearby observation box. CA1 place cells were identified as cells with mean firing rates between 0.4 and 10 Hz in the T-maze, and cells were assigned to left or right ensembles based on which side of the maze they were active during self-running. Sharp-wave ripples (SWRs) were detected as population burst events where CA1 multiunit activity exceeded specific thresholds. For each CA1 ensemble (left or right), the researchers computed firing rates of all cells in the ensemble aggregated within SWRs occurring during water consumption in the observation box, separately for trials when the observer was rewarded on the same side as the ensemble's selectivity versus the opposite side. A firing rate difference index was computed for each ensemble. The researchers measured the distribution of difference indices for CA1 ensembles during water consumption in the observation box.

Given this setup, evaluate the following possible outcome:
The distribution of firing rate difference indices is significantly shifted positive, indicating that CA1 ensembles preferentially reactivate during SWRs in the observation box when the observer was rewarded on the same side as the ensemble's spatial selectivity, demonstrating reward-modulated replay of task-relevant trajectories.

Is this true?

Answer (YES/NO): YES